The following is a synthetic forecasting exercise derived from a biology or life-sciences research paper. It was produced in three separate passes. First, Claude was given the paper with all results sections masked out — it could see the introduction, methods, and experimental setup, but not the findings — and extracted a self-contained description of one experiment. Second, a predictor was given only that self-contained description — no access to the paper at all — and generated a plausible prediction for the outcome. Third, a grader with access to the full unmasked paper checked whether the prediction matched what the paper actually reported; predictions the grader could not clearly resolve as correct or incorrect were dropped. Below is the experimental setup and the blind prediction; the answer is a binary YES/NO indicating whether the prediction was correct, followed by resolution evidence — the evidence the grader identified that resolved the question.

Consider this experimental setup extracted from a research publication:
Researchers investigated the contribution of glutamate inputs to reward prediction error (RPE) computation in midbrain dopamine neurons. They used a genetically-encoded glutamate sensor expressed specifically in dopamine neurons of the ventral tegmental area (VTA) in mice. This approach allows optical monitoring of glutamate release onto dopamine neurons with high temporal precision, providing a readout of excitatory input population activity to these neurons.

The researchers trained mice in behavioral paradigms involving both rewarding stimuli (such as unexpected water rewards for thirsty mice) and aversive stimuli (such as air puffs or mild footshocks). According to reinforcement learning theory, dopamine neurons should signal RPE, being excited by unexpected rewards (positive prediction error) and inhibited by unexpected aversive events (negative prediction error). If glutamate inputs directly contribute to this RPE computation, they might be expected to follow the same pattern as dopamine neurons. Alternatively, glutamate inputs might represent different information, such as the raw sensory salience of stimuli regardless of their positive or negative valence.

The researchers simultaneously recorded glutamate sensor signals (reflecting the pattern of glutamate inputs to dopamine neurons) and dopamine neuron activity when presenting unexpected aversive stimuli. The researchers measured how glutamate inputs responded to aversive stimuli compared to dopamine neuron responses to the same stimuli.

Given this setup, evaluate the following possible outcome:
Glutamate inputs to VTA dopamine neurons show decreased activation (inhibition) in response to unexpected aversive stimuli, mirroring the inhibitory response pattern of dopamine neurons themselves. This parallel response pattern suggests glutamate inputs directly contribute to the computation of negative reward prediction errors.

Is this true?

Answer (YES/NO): NO